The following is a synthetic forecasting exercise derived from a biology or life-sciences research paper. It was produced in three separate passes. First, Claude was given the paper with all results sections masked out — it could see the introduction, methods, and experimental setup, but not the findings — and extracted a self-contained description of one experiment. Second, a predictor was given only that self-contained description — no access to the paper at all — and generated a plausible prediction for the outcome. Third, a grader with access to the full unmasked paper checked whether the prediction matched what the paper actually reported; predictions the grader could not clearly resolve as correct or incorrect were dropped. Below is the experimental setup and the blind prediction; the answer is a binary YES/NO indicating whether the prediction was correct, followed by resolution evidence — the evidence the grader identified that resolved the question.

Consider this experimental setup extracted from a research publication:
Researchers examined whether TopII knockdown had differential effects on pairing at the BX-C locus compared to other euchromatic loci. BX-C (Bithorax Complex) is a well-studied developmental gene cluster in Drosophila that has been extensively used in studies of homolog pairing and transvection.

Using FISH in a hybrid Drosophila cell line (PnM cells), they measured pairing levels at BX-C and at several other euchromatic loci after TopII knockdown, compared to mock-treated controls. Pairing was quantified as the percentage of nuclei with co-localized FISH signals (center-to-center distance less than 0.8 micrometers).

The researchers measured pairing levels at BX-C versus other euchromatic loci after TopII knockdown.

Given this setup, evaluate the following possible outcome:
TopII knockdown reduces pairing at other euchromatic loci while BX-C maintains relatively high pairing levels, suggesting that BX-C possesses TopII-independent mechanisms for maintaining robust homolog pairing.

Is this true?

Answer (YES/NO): YES